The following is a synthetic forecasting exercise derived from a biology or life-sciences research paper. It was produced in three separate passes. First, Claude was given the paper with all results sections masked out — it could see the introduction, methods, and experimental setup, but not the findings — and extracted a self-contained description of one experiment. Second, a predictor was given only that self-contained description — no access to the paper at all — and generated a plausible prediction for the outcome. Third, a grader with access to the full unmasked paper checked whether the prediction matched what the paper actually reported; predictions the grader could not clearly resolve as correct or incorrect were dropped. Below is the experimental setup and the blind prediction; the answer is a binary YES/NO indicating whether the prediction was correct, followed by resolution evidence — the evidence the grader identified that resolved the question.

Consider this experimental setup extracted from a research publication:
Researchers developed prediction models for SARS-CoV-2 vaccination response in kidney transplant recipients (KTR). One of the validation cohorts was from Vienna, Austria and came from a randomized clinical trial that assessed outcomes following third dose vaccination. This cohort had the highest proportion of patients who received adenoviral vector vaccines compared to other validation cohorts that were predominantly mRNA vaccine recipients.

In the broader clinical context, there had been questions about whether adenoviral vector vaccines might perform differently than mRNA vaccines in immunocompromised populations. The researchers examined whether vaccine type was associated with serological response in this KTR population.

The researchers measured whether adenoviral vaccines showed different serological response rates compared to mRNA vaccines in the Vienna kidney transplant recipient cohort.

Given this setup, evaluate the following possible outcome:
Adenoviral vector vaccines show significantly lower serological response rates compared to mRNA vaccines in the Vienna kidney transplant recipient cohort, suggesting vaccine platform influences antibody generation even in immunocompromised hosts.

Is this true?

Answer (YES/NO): NO